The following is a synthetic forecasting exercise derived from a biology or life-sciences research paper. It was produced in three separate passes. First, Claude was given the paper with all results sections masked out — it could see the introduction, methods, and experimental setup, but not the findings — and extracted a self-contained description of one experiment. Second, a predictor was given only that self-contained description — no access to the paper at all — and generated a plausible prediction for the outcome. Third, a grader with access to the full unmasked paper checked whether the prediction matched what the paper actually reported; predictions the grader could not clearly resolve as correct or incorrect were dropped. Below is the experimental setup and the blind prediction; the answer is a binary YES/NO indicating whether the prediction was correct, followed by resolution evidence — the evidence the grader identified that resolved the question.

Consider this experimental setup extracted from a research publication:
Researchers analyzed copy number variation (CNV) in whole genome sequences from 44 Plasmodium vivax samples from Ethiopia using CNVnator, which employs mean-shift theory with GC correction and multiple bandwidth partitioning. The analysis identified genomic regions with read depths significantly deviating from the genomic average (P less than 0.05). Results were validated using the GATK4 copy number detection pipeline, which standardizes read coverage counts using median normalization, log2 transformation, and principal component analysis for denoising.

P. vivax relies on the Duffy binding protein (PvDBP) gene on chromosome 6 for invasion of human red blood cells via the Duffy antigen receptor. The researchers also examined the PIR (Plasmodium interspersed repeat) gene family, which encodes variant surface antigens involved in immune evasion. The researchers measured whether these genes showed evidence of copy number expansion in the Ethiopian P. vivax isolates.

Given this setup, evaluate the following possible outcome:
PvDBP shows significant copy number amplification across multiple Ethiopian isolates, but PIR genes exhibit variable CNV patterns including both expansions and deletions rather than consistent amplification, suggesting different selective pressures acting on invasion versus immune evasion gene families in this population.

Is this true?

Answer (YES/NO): NO